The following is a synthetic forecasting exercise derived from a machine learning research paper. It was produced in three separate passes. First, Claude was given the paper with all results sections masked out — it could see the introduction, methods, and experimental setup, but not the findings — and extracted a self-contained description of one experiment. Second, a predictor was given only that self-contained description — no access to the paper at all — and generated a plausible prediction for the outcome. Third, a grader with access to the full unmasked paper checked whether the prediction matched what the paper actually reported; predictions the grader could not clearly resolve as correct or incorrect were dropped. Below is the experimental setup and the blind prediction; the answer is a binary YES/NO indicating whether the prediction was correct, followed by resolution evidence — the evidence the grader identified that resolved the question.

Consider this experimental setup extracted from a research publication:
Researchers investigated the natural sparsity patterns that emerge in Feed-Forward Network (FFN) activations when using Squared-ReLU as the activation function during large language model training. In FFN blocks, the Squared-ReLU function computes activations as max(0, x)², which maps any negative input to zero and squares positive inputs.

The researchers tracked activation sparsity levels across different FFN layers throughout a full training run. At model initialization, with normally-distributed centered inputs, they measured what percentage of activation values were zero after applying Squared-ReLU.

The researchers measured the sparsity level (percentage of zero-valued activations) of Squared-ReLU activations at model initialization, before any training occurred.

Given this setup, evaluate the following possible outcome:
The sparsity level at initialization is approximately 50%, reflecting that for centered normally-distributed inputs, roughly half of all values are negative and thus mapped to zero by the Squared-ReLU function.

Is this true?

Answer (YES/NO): YES